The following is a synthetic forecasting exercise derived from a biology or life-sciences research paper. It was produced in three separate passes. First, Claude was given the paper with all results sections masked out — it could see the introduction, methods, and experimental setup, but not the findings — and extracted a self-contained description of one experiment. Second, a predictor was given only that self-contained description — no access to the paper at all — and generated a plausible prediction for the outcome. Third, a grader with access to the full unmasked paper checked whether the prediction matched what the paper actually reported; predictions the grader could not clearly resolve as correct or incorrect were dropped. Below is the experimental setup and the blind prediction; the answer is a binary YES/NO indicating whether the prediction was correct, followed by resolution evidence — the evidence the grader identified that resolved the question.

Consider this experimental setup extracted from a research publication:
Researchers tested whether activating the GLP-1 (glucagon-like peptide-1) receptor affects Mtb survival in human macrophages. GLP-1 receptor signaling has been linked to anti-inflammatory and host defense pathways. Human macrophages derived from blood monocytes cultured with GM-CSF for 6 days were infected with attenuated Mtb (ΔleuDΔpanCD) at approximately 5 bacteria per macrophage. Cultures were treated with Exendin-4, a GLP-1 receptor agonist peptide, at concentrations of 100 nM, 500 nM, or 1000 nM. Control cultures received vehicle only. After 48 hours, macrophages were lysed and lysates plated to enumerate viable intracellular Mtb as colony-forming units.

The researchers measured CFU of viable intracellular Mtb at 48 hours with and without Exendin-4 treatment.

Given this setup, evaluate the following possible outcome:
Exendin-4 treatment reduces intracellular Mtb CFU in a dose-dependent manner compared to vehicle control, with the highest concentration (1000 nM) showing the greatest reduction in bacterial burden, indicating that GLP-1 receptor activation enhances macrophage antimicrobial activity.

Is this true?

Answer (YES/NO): NO